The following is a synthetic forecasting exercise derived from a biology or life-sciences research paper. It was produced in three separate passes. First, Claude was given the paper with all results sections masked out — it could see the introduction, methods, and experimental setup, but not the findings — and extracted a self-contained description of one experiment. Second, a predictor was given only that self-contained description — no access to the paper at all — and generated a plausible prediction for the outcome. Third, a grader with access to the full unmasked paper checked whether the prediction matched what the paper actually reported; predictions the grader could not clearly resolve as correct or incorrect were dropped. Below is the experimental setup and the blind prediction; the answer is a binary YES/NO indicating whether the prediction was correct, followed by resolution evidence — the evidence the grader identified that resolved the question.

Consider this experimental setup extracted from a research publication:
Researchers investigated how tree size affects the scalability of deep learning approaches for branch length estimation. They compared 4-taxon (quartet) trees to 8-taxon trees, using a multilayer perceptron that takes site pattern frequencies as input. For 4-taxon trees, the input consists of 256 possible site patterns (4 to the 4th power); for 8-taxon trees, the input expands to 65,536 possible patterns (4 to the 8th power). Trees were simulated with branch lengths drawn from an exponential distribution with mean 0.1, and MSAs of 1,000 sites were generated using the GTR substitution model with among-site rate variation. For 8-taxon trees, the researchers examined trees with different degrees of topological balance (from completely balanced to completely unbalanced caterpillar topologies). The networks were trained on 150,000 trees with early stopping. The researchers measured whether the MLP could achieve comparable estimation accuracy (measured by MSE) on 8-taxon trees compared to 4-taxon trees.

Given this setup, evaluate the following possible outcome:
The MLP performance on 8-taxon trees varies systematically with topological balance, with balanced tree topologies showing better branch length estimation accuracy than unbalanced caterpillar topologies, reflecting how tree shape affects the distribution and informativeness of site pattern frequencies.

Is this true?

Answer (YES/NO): NO